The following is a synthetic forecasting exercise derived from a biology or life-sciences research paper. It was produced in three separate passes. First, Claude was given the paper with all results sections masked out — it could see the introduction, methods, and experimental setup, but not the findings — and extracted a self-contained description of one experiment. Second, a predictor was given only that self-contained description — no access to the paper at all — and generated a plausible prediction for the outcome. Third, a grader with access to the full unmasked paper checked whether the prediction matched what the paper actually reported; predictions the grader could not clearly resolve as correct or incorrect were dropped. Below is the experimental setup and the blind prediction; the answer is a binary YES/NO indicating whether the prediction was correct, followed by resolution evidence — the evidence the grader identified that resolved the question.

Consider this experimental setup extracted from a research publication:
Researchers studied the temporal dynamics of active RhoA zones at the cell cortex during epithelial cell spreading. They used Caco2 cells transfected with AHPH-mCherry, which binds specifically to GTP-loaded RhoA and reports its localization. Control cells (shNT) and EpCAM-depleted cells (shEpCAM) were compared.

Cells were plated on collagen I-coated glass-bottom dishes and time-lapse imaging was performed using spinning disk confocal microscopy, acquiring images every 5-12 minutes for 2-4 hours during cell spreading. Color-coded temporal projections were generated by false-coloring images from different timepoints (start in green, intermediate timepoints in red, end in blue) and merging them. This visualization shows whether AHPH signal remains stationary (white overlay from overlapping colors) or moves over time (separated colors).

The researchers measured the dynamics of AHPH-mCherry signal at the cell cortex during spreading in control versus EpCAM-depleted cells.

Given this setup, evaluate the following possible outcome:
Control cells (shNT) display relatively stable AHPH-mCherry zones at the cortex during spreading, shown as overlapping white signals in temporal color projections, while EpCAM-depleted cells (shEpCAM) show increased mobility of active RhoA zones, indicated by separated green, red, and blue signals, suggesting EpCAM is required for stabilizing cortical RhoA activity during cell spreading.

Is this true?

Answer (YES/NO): NO